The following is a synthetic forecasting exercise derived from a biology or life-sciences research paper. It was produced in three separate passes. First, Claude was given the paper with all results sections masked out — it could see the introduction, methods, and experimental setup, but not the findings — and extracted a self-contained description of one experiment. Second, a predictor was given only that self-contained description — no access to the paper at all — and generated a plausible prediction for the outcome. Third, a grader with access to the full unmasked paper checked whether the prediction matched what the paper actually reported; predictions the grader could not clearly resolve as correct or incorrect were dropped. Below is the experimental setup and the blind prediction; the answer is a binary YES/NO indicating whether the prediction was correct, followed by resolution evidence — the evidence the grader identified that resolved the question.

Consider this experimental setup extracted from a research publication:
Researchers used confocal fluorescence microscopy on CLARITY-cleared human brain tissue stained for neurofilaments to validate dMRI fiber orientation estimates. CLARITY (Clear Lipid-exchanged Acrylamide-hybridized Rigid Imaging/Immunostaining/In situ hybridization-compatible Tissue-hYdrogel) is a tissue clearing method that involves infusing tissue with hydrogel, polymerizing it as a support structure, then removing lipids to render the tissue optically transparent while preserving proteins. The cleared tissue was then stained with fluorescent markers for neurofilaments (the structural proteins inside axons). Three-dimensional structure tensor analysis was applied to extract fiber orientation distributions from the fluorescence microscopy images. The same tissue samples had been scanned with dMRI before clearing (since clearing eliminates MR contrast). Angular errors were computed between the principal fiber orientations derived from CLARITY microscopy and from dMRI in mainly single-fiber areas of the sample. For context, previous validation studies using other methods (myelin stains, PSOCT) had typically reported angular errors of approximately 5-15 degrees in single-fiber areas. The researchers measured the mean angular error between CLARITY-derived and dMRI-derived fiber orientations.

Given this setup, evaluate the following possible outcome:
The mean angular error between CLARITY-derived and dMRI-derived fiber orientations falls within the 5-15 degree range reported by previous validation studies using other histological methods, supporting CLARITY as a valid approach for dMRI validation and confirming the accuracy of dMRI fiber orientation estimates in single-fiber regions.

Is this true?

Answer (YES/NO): NO